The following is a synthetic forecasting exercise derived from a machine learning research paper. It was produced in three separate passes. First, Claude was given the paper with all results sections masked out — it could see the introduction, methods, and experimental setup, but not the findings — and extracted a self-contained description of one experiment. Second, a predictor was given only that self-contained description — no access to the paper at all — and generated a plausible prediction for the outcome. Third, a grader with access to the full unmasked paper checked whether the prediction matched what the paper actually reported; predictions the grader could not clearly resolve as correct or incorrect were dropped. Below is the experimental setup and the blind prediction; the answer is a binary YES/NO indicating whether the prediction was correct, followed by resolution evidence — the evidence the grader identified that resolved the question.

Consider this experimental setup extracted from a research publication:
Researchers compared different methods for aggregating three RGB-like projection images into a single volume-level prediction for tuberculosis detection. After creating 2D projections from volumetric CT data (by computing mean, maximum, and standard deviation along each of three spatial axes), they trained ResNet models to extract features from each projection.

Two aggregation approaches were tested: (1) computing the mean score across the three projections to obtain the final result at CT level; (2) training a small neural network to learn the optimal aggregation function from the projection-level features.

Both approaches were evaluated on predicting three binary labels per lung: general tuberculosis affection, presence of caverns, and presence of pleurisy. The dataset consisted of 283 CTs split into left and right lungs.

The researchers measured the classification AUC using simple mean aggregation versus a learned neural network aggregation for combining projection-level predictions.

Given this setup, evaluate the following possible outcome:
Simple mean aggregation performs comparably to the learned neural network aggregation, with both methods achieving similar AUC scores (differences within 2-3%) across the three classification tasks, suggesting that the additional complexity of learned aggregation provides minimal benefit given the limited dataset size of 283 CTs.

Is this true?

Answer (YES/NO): NO